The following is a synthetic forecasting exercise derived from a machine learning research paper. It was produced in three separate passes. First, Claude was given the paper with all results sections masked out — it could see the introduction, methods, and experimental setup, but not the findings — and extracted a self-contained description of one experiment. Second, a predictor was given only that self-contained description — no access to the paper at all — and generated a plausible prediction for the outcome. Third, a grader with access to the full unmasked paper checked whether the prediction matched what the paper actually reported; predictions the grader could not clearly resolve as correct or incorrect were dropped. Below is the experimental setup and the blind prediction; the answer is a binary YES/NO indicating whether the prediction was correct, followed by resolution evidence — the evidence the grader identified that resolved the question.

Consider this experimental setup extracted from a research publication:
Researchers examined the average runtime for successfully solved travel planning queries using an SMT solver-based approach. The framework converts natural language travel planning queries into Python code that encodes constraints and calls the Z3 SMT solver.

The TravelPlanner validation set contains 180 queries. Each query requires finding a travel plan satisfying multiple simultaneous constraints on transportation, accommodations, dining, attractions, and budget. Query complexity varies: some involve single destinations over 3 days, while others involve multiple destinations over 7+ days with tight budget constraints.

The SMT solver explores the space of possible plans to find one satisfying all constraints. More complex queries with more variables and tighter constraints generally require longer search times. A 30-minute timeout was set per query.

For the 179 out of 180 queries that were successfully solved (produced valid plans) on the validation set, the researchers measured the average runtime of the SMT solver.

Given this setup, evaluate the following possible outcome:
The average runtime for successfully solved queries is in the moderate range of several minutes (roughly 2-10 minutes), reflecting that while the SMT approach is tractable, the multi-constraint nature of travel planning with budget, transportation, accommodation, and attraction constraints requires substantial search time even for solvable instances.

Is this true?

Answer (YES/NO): NO